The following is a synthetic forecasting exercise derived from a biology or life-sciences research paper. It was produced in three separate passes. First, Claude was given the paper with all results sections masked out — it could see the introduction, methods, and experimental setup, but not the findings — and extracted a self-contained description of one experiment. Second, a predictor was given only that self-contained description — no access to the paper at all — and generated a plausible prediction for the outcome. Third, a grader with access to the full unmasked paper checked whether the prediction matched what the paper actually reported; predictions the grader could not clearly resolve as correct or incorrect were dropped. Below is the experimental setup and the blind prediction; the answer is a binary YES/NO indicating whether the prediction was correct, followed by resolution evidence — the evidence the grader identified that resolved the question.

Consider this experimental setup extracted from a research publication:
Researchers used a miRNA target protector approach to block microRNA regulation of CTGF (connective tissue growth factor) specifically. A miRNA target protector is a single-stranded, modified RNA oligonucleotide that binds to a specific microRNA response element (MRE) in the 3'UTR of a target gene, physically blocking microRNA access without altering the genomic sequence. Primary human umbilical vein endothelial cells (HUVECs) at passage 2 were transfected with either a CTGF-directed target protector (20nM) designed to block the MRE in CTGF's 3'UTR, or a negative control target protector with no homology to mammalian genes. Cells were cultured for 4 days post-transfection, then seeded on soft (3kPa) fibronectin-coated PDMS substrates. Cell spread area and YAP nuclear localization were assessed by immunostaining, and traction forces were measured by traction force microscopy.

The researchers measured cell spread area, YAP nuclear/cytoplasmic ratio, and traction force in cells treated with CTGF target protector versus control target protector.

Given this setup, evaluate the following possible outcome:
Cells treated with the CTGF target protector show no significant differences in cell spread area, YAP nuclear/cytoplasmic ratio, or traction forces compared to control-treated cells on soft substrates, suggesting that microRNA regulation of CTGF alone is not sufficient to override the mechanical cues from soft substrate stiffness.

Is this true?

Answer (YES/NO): NO